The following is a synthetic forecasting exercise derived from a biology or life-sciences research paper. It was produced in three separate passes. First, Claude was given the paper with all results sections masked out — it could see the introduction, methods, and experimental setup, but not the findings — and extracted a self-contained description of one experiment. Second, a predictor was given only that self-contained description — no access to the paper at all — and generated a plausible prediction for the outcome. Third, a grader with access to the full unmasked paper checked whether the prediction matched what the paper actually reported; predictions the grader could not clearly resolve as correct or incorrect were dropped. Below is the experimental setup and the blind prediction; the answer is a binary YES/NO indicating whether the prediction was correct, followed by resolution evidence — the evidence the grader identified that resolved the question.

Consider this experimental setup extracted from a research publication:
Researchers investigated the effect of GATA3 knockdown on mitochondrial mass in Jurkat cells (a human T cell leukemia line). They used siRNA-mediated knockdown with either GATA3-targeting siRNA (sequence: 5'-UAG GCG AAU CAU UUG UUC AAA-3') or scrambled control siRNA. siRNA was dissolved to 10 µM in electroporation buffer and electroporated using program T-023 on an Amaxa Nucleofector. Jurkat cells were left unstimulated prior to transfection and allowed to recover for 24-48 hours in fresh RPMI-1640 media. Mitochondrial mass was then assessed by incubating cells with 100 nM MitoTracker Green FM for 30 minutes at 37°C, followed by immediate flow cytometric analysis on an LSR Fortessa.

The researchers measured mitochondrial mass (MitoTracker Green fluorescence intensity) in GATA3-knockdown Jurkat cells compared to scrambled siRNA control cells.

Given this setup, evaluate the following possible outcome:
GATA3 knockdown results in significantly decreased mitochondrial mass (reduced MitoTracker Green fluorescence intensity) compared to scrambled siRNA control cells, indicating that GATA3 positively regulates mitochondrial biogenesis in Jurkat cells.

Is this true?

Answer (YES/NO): NO